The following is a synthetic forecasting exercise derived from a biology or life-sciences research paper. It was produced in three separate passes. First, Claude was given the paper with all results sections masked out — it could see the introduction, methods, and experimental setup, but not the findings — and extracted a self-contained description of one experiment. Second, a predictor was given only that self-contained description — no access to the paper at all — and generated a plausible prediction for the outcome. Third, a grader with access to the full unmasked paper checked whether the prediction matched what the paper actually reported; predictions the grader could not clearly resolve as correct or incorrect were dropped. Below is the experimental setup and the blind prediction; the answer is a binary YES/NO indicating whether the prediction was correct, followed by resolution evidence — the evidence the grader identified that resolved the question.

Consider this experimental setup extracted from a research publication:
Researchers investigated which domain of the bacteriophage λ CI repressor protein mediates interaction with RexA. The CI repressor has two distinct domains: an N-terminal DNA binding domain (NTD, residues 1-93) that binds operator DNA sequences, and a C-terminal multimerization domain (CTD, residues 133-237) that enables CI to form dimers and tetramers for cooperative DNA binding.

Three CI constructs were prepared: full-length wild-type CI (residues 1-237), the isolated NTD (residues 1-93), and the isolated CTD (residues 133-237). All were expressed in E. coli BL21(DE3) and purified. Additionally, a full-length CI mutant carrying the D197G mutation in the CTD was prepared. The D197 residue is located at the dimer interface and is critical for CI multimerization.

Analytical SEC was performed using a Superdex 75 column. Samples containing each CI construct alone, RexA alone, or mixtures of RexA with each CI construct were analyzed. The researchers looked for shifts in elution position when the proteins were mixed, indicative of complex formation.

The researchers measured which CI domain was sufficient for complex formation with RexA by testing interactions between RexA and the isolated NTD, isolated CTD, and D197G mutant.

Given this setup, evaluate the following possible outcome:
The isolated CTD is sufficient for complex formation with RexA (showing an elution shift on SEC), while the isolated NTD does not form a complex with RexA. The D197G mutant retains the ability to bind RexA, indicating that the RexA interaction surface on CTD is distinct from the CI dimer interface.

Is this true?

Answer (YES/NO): NO